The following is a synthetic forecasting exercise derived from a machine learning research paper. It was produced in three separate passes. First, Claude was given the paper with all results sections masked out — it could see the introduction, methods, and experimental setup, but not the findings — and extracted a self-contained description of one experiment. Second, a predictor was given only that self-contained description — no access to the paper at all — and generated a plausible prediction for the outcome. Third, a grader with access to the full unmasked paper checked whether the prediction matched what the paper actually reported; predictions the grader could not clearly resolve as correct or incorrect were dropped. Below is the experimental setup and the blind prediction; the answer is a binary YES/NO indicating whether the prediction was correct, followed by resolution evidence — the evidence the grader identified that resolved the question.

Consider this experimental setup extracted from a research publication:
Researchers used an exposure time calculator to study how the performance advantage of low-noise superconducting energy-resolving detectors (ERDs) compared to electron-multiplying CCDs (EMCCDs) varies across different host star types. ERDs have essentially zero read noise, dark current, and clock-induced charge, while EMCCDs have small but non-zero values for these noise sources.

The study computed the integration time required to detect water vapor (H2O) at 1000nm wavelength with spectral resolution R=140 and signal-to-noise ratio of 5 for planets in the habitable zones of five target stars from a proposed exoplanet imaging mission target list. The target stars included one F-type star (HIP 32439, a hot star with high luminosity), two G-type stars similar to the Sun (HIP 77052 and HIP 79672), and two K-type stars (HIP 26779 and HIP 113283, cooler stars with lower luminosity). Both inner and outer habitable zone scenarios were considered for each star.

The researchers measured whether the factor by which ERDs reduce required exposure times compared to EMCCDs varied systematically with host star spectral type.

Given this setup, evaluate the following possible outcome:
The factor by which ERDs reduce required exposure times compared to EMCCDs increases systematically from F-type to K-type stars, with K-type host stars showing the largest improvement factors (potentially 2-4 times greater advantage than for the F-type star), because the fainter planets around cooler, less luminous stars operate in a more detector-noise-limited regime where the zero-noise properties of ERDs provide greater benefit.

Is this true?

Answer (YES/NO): NO